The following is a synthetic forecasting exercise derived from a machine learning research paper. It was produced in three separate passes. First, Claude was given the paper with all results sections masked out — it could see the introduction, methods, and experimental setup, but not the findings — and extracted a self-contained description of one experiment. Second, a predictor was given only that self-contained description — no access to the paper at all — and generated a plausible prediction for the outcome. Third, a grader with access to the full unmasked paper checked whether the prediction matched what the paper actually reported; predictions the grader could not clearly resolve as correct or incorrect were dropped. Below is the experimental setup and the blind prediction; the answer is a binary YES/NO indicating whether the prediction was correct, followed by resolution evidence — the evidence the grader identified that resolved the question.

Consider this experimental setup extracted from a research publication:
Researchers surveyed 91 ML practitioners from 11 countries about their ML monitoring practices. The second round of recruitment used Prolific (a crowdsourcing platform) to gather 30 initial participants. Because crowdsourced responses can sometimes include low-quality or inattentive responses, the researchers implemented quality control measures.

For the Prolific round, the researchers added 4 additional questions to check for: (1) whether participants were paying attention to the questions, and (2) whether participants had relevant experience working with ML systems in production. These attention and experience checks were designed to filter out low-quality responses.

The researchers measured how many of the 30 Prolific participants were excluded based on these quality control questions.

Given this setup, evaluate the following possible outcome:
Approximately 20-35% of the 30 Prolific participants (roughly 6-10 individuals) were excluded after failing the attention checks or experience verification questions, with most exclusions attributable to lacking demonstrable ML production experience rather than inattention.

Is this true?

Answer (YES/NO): NO